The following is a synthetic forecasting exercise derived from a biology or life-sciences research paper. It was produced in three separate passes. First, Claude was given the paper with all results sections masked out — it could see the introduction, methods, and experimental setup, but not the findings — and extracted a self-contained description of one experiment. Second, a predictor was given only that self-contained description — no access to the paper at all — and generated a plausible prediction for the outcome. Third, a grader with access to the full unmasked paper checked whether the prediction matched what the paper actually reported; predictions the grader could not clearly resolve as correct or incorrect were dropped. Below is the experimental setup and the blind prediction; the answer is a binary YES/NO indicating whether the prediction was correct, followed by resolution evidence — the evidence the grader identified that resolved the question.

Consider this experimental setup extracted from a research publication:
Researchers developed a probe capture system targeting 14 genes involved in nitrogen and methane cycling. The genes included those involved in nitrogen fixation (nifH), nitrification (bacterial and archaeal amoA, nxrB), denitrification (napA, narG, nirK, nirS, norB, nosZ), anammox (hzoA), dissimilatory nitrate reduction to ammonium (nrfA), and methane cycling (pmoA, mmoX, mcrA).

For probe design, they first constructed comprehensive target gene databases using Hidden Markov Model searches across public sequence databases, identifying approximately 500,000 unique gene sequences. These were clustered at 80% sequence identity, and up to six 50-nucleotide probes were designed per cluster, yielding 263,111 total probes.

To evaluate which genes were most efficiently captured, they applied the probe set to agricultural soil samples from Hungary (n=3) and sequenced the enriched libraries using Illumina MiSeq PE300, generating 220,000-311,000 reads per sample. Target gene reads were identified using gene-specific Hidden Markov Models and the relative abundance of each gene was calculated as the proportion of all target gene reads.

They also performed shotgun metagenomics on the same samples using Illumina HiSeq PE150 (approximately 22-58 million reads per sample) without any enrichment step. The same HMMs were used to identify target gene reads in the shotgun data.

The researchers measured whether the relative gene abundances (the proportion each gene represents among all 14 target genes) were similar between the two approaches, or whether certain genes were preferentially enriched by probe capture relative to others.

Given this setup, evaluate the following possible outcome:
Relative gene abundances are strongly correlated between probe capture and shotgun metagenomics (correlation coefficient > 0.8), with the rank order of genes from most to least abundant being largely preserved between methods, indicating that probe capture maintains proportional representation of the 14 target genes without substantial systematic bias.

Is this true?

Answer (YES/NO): NO